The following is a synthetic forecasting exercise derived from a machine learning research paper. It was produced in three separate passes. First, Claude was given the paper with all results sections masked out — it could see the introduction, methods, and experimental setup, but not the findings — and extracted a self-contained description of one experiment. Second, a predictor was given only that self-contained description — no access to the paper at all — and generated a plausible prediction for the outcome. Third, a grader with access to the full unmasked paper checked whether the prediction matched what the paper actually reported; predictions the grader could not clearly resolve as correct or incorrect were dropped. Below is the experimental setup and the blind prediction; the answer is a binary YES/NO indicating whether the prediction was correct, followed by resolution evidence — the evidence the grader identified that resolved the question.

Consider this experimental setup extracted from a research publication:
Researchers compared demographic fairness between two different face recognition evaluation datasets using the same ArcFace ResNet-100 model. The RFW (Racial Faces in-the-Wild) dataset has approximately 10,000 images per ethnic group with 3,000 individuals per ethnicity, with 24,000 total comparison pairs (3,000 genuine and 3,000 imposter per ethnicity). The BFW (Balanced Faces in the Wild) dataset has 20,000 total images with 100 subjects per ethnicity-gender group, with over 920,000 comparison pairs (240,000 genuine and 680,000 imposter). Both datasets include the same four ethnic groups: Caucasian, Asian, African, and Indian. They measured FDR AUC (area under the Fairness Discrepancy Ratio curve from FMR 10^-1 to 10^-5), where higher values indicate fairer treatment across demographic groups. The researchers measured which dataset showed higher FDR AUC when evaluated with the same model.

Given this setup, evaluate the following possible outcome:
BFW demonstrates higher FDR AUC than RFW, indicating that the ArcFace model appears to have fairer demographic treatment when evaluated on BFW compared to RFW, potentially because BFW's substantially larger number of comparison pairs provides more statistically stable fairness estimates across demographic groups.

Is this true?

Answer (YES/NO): NO